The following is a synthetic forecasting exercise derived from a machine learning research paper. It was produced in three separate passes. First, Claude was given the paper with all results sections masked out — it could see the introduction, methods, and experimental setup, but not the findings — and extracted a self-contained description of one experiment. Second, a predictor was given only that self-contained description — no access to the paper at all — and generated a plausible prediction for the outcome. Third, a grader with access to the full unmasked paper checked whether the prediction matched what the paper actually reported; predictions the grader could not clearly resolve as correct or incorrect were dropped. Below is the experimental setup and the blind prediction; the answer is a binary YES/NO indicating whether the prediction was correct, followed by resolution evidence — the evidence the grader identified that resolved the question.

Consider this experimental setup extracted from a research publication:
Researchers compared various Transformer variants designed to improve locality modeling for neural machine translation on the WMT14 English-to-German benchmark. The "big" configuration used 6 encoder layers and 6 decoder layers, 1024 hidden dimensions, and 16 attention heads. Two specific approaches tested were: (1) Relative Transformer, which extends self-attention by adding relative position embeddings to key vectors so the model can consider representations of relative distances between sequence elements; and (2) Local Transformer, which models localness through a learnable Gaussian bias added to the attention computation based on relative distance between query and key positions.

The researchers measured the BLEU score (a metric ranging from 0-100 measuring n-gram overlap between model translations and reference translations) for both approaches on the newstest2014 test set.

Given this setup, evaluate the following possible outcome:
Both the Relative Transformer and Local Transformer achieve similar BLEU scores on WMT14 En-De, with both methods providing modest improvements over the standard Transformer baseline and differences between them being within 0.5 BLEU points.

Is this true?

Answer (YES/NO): YES